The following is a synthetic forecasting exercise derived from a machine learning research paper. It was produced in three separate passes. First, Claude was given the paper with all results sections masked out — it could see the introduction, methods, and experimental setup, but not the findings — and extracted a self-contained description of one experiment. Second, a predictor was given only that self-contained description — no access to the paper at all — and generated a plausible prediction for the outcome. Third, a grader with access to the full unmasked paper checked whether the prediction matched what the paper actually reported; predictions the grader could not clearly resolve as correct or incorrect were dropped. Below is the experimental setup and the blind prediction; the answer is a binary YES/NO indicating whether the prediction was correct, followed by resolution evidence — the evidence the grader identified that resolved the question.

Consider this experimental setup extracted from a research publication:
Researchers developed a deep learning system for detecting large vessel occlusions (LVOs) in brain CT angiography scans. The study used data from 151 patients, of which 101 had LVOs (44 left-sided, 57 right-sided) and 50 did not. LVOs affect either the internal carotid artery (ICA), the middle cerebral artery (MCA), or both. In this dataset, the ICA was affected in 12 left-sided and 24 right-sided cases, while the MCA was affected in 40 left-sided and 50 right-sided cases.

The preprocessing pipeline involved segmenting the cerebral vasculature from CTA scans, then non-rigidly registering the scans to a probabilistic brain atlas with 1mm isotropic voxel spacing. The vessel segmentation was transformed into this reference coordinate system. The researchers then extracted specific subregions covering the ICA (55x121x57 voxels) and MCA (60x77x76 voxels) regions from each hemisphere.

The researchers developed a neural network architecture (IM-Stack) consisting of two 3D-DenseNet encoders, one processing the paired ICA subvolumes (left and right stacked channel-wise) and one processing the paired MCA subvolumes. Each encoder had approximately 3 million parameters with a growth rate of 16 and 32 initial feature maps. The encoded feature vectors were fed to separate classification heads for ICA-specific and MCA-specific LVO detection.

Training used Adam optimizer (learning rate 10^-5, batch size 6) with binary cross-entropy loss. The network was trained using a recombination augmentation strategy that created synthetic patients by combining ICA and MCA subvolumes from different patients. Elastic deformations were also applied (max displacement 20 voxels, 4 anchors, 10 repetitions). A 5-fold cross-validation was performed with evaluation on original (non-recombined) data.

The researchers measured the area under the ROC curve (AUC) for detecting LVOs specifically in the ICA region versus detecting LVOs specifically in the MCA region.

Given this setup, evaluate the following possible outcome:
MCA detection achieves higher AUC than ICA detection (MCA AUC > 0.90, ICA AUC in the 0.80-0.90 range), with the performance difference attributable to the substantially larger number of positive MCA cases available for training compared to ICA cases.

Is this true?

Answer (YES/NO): NO